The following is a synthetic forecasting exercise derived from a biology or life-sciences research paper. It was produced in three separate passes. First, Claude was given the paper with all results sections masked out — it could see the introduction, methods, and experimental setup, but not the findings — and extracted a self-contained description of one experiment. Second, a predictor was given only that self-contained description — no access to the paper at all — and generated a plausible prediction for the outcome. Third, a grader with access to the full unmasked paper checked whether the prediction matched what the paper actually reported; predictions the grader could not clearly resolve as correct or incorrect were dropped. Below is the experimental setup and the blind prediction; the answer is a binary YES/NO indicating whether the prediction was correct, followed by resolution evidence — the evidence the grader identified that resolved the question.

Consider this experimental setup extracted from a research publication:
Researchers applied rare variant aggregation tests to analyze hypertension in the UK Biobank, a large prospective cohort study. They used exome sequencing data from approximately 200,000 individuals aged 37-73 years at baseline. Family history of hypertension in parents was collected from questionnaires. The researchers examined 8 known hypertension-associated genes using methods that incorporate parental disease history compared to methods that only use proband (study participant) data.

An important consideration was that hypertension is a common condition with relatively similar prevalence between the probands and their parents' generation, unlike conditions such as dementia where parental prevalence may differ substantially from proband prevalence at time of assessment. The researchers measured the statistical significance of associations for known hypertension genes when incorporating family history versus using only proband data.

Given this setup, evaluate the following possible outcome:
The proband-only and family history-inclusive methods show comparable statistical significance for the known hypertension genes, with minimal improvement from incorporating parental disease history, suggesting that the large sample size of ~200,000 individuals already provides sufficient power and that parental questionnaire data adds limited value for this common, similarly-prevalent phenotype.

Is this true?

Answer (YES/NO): NO